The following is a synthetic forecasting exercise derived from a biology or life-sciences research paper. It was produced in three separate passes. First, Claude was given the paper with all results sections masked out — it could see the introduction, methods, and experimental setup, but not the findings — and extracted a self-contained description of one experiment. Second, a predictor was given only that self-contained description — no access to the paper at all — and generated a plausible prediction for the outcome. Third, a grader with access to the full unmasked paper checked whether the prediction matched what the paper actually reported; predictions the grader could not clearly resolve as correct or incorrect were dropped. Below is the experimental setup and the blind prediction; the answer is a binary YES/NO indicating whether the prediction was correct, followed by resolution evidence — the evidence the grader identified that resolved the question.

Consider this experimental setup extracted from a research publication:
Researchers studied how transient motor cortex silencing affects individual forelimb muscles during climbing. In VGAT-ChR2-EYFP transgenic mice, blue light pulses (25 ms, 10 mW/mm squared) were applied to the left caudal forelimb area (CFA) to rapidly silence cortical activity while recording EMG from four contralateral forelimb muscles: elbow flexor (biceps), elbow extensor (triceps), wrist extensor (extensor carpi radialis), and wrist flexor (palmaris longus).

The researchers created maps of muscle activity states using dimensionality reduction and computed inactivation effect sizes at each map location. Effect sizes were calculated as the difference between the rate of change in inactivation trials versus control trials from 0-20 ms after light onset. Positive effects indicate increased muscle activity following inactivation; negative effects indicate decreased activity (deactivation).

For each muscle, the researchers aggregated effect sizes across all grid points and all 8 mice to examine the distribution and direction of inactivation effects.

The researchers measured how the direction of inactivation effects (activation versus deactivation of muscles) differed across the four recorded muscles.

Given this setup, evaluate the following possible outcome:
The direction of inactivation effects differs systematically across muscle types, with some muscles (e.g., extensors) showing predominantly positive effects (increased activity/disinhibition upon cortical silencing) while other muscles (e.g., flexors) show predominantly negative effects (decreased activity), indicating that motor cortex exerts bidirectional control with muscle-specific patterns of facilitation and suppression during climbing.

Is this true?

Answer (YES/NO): NO